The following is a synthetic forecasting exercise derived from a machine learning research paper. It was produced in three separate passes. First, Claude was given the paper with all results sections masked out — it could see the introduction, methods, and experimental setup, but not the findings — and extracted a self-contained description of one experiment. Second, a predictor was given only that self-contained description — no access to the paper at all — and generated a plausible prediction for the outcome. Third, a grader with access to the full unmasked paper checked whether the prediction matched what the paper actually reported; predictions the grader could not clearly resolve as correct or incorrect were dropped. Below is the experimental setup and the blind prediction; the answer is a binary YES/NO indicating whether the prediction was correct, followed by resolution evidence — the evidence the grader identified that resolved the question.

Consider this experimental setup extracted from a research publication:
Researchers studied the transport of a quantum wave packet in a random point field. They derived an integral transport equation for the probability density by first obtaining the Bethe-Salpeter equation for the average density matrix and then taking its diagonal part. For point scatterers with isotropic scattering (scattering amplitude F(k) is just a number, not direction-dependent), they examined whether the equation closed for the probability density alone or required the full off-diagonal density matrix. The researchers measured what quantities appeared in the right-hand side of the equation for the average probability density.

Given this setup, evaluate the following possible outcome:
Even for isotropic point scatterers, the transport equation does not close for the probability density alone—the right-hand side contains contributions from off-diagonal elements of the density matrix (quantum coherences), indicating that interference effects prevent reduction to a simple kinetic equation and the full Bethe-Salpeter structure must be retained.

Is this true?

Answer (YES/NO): NO